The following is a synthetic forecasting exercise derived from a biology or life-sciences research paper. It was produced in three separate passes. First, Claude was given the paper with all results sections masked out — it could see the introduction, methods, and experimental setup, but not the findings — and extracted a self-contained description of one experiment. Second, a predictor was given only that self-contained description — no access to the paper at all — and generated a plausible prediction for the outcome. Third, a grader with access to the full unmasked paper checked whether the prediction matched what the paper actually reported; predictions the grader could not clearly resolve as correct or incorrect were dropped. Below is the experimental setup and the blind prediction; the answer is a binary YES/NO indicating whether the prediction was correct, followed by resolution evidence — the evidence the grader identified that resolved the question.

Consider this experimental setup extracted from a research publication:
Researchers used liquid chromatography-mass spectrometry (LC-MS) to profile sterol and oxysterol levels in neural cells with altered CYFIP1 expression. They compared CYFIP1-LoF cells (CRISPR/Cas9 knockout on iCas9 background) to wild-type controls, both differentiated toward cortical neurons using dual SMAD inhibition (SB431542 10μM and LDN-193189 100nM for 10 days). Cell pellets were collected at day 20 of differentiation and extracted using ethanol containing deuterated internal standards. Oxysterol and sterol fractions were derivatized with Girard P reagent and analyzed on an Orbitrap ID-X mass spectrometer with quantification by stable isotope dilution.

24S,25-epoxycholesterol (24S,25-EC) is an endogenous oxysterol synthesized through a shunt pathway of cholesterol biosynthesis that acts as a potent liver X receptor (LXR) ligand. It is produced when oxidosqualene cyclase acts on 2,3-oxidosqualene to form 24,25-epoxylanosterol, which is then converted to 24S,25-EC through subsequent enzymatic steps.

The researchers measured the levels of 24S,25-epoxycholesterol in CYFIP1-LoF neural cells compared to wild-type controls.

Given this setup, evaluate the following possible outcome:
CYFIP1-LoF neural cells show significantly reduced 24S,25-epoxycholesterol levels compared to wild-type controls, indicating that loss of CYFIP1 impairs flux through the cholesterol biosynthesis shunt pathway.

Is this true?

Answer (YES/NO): NO